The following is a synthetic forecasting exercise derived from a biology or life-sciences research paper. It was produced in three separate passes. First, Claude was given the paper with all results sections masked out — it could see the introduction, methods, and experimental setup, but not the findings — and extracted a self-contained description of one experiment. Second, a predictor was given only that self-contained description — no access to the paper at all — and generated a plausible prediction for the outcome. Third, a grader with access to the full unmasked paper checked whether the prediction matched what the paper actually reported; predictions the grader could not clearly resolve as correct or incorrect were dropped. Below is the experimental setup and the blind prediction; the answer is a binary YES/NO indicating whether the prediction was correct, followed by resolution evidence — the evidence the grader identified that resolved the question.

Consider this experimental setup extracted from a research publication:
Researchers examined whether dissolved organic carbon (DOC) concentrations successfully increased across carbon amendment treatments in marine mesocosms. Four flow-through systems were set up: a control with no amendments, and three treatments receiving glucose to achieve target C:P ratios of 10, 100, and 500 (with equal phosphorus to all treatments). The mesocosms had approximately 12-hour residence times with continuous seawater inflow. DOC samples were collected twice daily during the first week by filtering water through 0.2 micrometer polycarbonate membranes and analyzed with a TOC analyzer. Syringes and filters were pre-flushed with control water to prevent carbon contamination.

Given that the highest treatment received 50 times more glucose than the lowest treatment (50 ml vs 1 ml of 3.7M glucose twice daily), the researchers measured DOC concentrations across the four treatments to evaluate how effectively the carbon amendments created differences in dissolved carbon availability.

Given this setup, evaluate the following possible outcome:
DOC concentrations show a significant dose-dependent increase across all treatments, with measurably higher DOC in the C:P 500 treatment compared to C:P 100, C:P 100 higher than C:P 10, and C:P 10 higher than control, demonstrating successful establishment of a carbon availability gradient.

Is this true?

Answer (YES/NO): NO